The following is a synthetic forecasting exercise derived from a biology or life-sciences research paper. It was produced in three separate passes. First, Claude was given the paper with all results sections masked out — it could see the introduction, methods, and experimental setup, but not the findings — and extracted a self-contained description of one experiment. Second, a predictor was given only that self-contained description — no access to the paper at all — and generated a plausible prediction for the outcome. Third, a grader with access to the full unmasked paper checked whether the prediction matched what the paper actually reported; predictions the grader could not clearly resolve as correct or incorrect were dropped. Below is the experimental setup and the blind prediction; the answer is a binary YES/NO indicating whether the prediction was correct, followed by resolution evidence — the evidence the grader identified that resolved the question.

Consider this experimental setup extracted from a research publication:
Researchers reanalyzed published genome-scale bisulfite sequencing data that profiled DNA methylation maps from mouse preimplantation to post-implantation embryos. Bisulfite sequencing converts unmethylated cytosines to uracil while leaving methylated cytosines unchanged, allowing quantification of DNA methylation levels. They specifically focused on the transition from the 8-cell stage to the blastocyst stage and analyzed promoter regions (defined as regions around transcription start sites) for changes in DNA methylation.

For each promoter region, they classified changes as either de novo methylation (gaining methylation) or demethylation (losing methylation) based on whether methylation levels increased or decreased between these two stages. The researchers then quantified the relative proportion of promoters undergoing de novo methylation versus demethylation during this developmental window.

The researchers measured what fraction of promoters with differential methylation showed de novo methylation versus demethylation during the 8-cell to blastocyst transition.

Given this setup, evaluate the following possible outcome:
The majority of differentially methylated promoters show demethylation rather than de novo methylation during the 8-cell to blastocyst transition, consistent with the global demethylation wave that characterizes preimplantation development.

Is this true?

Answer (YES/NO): YES